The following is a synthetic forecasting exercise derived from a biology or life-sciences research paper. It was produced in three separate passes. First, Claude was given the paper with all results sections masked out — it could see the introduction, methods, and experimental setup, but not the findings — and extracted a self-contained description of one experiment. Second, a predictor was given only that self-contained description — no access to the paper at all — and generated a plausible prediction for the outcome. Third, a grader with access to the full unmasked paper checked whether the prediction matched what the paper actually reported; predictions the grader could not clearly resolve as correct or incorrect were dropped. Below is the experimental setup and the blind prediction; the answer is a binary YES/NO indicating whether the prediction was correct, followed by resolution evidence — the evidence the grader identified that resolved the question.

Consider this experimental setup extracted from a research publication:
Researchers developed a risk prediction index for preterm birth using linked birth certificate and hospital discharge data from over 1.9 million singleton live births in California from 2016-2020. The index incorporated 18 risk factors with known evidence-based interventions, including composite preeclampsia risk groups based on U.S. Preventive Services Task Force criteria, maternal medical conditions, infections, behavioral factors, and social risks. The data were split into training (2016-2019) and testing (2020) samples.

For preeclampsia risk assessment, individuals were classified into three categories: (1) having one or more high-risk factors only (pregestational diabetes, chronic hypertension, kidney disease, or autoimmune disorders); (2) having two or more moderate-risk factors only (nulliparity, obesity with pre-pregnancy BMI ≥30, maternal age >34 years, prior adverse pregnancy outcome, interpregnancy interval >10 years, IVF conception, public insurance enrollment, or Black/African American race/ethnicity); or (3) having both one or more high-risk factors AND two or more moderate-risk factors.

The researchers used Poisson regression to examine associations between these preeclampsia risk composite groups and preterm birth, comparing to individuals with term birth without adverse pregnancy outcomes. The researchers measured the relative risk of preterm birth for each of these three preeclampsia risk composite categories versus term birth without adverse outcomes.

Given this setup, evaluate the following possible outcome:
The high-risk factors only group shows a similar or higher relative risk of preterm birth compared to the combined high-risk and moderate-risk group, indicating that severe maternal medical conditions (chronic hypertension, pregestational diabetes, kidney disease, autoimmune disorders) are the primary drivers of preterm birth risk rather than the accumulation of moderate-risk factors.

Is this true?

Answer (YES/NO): NO